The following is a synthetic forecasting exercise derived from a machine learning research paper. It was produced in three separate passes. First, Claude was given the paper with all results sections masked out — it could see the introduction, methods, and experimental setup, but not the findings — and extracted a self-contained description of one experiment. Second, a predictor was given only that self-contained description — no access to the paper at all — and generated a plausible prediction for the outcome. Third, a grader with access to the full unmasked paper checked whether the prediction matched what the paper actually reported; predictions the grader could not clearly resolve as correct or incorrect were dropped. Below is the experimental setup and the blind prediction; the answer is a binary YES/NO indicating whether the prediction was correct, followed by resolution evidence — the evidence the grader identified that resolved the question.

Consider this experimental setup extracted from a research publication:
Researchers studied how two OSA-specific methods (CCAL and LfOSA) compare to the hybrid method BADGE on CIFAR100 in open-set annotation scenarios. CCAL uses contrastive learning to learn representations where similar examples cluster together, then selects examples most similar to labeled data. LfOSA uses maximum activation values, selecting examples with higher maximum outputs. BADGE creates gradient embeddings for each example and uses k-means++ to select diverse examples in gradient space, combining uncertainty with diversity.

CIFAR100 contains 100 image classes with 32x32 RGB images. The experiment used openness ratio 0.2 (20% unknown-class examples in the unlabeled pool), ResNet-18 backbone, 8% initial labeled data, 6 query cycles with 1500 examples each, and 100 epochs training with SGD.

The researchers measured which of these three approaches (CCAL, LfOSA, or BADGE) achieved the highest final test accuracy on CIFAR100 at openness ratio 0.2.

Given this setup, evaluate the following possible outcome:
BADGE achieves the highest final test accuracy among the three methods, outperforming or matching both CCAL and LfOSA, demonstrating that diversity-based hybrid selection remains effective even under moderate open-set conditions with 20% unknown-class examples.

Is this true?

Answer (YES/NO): YES